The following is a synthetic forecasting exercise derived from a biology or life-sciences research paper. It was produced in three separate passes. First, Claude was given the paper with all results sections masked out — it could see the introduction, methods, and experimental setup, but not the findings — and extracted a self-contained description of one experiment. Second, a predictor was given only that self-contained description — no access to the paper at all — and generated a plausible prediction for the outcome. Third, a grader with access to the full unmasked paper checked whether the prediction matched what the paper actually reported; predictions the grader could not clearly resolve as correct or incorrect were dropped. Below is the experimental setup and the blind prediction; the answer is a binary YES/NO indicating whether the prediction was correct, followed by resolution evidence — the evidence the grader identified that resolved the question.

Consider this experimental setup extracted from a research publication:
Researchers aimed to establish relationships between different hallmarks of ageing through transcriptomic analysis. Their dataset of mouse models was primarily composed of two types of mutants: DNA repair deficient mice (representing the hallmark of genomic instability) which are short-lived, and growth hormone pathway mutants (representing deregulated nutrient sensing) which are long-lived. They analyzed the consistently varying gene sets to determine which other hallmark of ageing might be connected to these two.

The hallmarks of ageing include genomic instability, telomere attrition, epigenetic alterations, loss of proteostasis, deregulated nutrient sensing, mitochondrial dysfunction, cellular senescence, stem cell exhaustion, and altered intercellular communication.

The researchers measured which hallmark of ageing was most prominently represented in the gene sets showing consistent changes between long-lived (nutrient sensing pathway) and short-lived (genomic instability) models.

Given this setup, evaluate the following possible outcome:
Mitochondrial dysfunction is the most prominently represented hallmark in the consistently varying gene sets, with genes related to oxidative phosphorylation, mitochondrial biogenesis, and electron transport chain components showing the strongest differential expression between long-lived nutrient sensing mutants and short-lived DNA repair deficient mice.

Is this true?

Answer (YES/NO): YES